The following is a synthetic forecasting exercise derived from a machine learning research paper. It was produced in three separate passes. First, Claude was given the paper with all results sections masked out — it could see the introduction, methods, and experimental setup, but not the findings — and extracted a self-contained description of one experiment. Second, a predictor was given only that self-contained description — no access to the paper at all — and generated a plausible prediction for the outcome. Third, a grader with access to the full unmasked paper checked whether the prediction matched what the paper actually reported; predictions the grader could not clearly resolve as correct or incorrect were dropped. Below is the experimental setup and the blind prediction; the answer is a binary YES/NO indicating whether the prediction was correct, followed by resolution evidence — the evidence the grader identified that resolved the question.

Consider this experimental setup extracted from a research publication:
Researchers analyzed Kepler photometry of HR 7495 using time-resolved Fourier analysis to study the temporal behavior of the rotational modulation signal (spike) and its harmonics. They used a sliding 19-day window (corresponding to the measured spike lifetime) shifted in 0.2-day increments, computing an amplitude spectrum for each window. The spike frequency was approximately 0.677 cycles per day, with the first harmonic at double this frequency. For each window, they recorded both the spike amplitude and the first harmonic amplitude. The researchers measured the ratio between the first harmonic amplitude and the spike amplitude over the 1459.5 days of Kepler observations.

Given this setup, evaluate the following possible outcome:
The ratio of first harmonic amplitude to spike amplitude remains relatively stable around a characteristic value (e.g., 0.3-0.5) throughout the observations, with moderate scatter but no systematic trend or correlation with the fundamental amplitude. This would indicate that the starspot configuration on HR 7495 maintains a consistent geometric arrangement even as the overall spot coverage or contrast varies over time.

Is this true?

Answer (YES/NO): NO